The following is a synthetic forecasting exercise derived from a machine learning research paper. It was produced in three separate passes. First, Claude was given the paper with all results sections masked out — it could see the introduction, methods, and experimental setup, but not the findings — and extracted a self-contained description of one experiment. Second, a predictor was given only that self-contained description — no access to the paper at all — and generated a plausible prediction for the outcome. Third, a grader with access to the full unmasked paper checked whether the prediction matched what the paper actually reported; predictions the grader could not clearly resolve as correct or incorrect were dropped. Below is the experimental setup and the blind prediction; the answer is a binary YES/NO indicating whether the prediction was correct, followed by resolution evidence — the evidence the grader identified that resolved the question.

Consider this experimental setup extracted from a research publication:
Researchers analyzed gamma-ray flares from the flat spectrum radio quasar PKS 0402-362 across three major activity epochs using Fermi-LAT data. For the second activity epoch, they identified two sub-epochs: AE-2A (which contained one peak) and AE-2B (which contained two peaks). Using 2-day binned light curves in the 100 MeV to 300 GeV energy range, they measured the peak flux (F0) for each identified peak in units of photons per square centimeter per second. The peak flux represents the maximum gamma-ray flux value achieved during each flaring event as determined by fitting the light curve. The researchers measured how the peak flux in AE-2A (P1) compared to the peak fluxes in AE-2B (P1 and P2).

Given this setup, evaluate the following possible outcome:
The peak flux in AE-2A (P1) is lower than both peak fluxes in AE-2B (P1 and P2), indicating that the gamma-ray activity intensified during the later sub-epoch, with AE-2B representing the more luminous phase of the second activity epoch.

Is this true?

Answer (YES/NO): NO